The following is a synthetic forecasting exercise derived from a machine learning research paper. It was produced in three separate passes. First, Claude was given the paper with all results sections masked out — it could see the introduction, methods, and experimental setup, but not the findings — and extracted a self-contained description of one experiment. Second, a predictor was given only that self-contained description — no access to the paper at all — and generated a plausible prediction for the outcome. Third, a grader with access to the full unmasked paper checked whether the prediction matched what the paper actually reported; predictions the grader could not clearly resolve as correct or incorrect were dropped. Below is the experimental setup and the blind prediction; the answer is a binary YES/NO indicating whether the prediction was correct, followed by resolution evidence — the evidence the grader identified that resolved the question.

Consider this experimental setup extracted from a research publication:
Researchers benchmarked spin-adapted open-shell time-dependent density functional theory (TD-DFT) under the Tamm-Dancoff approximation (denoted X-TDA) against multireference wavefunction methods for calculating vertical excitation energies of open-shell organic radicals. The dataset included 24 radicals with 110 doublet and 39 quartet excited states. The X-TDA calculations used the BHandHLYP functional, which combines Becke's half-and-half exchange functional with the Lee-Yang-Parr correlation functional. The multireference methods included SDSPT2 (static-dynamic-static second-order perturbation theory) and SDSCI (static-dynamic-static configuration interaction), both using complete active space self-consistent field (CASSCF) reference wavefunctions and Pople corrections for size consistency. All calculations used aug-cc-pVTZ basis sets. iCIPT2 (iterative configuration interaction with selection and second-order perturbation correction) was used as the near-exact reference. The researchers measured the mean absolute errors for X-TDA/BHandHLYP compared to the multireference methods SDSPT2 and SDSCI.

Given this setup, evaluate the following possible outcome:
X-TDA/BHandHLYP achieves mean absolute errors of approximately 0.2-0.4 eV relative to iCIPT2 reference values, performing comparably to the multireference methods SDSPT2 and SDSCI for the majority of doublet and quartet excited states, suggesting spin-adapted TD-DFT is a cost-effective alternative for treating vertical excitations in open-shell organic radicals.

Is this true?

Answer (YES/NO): NO